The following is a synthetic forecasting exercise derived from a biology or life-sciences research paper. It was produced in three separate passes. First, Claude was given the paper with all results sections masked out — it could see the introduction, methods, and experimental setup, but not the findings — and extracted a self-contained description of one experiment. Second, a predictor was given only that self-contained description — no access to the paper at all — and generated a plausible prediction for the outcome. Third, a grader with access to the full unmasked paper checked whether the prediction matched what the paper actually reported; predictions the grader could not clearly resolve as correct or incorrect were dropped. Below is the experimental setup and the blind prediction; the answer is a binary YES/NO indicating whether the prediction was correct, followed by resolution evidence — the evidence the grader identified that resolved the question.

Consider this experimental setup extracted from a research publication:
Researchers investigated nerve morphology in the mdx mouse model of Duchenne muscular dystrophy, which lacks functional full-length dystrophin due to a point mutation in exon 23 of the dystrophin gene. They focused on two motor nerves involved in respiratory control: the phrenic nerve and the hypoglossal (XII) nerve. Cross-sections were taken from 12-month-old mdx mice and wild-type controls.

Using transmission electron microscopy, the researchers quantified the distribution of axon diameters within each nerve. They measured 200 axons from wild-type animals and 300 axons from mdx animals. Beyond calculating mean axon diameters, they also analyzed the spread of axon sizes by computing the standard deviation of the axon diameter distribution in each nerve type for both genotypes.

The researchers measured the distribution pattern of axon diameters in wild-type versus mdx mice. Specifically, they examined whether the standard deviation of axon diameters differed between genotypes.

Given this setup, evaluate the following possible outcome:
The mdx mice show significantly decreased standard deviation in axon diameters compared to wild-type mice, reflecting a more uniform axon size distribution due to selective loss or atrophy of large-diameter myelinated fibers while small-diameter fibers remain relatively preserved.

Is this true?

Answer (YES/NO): YES